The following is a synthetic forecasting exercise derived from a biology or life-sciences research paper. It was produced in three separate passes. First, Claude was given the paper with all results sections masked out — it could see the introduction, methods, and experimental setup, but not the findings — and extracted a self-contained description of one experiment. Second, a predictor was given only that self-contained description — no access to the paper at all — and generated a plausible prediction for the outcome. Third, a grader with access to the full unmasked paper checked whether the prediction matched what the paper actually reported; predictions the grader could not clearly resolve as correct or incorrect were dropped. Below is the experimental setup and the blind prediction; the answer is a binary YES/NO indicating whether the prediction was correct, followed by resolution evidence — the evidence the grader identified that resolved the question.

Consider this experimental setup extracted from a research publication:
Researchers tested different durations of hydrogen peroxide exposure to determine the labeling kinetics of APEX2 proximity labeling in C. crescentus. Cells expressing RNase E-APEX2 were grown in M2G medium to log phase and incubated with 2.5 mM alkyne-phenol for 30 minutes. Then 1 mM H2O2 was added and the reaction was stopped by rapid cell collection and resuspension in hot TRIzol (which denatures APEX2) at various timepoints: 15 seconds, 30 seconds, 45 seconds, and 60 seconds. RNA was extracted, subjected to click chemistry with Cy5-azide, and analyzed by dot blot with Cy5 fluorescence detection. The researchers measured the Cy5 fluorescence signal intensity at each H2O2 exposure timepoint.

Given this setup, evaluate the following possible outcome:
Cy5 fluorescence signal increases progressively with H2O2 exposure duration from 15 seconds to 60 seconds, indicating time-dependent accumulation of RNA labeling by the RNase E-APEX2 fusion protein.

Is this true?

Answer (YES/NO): NO